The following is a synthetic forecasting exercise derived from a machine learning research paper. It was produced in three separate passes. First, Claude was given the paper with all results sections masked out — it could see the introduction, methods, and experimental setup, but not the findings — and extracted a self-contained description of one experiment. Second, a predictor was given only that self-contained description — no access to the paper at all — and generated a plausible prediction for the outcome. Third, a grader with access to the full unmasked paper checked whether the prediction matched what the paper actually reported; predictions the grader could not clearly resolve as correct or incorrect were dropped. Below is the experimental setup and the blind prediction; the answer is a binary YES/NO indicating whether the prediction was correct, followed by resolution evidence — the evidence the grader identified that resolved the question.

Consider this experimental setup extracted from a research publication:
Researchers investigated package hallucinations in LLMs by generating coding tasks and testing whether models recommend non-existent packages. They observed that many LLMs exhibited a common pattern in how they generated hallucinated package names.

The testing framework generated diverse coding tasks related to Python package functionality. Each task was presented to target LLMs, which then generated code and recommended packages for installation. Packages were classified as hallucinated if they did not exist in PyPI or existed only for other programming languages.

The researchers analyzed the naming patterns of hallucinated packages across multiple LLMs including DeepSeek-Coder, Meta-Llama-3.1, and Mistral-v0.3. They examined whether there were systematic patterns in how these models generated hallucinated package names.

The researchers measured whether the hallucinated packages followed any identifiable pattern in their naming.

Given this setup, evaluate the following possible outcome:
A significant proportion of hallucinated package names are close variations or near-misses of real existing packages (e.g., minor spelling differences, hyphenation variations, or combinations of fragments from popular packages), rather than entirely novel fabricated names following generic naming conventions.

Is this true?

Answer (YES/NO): NO